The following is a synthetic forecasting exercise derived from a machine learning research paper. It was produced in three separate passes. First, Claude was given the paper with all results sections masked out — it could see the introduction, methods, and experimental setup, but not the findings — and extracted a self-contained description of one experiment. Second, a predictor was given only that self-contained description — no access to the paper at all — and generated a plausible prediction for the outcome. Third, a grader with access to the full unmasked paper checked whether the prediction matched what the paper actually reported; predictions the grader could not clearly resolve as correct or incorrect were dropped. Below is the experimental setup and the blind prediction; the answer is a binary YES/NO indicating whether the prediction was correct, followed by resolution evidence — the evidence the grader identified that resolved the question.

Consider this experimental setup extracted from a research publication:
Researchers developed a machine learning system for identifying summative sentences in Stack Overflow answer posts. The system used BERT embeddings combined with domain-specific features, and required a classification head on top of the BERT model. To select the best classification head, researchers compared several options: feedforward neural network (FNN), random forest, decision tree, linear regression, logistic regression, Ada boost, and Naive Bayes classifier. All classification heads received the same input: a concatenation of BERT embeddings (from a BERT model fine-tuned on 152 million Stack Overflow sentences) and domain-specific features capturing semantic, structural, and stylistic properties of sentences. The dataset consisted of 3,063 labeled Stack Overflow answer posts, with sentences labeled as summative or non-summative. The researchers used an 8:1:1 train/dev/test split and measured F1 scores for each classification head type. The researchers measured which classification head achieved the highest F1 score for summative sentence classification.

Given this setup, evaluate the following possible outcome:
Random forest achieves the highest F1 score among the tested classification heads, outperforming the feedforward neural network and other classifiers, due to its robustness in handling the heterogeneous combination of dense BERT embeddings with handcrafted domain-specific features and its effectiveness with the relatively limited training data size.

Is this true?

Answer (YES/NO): NO